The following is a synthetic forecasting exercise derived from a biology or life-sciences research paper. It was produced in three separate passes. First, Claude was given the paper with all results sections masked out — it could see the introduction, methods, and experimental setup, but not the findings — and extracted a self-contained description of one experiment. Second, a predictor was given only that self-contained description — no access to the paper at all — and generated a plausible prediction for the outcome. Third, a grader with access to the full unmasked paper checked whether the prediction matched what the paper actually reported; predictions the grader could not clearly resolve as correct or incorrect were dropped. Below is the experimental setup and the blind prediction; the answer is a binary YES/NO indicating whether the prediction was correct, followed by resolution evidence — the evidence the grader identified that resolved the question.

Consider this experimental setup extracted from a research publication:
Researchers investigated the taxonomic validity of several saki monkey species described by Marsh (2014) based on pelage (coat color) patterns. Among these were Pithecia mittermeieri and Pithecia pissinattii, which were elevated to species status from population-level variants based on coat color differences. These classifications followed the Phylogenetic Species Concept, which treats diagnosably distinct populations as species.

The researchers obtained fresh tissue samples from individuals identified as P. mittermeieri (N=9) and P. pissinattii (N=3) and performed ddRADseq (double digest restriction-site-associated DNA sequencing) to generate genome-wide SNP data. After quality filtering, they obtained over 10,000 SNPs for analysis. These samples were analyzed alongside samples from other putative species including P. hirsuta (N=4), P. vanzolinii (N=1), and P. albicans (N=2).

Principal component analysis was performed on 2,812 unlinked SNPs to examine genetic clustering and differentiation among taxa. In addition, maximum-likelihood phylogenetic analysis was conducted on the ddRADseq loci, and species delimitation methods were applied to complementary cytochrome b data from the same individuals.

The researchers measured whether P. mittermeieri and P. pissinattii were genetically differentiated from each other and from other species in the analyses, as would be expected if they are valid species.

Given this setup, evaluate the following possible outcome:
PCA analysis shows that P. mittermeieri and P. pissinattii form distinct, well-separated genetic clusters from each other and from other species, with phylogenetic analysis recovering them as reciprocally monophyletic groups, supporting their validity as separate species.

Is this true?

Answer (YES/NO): NO